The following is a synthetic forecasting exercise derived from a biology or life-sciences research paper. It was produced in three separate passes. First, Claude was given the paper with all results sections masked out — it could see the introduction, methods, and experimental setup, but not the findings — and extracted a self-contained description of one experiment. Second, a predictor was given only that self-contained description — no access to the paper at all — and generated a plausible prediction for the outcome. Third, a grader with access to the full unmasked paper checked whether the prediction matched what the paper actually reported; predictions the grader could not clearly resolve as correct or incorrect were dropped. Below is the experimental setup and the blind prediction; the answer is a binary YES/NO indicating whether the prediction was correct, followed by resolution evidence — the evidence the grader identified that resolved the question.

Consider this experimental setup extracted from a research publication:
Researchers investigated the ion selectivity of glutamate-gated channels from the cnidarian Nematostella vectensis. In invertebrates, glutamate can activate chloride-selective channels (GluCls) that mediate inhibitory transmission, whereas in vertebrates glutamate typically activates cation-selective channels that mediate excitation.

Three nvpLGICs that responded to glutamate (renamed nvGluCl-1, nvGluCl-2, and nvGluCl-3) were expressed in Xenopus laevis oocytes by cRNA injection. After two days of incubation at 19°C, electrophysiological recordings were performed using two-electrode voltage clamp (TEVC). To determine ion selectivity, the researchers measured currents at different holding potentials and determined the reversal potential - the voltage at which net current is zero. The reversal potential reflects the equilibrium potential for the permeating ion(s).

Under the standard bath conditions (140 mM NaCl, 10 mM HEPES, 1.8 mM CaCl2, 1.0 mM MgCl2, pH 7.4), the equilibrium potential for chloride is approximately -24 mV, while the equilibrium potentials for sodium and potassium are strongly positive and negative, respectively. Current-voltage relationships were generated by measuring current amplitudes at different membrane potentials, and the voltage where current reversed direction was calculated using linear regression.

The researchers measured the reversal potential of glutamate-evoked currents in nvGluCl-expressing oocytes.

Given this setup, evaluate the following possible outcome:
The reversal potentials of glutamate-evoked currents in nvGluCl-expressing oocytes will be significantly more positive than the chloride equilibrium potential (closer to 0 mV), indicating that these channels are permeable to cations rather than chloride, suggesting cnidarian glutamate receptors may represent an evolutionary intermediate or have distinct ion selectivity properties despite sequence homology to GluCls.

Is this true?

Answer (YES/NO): NO